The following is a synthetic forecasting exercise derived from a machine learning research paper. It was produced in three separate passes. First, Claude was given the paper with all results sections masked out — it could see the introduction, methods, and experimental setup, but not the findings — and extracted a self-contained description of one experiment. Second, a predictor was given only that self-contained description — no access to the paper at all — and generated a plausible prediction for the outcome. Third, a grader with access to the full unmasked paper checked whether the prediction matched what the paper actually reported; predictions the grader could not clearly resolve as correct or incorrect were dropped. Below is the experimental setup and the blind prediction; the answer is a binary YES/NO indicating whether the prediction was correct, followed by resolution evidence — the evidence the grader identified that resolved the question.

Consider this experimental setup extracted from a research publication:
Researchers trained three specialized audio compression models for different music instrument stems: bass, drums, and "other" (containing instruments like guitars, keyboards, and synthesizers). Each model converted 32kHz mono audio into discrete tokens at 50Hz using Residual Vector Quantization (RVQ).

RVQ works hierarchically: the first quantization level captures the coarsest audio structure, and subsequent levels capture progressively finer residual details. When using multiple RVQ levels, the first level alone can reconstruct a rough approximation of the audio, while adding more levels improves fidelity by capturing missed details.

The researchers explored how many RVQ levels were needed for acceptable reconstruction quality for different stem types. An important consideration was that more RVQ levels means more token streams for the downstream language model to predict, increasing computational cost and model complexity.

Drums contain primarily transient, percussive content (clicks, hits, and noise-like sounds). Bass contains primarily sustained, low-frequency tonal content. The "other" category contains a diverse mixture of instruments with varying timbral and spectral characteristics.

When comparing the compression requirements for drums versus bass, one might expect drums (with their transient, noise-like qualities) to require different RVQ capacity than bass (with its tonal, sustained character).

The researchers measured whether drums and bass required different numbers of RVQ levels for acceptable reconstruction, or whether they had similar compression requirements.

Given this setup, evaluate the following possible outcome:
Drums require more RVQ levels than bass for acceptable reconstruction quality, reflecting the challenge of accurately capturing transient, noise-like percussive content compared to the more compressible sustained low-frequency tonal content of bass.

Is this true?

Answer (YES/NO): NO